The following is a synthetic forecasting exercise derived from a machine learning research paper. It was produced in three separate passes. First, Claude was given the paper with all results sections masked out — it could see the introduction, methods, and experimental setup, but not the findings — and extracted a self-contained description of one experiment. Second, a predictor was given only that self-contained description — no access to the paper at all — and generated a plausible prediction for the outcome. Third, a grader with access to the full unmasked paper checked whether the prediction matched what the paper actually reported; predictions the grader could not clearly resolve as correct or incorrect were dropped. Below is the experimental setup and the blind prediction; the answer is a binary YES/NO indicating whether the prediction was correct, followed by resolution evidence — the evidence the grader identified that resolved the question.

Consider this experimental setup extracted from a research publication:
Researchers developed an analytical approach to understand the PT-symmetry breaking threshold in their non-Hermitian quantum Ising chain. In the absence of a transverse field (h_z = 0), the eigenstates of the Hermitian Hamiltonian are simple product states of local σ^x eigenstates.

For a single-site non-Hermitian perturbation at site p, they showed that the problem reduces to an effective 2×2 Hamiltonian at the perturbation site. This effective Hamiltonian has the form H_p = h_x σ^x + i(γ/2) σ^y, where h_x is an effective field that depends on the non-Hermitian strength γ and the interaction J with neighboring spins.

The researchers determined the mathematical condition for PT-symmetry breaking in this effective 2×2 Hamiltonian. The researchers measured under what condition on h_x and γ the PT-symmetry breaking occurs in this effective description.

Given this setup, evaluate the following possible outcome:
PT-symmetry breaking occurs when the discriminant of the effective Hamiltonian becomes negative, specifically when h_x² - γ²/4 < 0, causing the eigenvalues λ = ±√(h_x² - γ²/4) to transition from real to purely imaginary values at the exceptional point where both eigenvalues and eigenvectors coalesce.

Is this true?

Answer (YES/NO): YES